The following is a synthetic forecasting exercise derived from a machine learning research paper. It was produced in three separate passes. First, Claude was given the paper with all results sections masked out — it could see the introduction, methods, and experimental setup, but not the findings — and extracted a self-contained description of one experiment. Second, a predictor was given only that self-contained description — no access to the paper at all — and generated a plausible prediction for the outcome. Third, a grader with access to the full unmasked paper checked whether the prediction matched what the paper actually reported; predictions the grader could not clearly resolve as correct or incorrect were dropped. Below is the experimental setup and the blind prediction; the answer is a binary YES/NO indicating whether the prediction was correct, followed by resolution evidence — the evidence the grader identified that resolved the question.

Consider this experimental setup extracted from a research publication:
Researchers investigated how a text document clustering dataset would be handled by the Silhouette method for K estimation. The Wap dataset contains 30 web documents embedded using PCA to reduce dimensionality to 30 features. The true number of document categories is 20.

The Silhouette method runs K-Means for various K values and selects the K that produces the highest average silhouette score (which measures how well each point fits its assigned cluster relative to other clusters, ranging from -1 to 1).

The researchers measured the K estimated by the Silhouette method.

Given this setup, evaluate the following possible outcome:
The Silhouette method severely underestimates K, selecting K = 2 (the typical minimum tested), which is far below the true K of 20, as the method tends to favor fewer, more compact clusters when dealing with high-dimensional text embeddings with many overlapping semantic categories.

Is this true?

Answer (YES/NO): NO